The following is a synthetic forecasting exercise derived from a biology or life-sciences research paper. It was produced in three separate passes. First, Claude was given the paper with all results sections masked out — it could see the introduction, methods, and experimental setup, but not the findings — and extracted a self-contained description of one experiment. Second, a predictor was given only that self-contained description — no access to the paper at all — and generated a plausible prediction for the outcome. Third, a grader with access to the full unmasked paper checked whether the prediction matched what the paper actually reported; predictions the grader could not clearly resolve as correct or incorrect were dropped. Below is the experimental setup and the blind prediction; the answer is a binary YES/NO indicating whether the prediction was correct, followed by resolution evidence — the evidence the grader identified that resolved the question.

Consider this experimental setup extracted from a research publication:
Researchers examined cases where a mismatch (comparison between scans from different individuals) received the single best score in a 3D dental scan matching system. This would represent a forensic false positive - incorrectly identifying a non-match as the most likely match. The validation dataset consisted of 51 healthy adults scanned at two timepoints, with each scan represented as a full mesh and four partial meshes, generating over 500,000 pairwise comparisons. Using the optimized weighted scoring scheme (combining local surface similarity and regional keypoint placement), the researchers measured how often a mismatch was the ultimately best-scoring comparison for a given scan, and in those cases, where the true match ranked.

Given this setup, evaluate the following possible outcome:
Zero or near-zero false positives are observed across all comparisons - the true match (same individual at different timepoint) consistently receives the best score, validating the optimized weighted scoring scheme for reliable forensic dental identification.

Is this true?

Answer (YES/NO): NO